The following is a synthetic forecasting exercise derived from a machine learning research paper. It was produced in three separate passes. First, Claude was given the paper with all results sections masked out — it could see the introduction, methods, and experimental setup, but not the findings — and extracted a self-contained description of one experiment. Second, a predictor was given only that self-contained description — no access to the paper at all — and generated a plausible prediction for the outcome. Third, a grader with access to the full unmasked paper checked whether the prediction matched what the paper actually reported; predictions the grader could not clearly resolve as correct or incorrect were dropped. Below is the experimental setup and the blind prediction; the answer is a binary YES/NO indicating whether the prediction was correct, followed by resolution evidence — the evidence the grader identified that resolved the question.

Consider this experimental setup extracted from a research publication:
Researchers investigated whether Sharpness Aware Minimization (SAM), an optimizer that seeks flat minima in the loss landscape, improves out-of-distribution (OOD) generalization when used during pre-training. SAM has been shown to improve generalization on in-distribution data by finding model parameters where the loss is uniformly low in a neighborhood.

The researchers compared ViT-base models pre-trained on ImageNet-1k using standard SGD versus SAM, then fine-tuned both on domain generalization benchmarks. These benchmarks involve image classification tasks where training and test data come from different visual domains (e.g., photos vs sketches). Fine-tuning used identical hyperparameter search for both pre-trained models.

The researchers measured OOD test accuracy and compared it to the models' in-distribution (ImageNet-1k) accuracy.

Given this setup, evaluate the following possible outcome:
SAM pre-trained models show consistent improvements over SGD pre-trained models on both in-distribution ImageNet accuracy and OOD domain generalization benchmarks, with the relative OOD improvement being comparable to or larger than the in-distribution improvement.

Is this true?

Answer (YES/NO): NO